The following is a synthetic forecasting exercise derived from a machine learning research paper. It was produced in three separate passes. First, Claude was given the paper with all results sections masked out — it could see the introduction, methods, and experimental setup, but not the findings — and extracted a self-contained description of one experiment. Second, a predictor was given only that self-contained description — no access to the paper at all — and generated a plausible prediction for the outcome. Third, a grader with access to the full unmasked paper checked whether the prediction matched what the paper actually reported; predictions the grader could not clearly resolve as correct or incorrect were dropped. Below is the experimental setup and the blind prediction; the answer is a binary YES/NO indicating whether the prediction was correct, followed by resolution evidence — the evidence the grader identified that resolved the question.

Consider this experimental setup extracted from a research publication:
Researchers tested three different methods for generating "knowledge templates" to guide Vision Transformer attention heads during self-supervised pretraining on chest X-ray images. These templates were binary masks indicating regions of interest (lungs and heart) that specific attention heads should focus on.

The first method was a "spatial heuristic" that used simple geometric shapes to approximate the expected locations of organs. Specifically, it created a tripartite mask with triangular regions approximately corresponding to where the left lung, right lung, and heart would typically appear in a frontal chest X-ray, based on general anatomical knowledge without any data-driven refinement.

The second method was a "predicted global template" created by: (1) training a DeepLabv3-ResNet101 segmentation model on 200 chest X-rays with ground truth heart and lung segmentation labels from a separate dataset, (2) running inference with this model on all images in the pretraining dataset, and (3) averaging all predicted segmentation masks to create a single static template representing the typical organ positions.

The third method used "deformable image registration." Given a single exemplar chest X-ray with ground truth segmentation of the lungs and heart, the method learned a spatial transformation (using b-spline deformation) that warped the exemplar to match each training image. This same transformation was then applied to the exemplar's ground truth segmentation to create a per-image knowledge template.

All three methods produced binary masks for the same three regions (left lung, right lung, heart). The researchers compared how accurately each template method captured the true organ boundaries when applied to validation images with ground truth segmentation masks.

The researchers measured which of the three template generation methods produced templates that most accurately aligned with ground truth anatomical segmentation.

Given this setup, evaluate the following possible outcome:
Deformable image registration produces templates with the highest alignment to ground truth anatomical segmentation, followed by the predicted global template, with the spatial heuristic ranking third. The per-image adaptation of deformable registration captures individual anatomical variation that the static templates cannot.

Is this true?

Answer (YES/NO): YES